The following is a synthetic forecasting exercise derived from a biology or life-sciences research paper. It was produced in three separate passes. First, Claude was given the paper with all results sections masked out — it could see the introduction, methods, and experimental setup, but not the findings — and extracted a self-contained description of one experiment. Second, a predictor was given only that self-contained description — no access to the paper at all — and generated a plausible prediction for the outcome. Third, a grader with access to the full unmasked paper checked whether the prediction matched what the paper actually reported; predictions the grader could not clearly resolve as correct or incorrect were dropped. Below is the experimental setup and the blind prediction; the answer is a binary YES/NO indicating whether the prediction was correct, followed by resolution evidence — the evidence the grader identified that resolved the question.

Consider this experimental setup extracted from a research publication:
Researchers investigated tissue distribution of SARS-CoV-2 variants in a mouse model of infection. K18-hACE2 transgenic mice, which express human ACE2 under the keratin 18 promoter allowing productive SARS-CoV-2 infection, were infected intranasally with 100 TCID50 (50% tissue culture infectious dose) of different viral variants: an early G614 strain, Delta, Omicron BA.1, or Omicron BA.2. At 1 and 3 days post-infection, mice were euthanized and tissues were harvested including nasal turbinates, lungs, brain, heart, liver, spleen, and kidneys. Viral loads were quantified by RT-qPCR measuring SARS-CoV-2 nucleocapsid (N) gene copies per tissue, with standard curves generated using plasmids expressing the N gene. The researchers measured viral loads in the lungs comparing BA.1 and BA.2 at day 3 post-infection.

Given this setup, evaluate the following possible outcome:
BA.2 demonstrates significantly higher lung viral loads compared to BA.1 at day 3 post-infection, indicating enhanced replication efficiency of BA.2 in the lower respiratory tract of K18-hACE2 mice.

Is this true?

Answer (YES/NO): NO